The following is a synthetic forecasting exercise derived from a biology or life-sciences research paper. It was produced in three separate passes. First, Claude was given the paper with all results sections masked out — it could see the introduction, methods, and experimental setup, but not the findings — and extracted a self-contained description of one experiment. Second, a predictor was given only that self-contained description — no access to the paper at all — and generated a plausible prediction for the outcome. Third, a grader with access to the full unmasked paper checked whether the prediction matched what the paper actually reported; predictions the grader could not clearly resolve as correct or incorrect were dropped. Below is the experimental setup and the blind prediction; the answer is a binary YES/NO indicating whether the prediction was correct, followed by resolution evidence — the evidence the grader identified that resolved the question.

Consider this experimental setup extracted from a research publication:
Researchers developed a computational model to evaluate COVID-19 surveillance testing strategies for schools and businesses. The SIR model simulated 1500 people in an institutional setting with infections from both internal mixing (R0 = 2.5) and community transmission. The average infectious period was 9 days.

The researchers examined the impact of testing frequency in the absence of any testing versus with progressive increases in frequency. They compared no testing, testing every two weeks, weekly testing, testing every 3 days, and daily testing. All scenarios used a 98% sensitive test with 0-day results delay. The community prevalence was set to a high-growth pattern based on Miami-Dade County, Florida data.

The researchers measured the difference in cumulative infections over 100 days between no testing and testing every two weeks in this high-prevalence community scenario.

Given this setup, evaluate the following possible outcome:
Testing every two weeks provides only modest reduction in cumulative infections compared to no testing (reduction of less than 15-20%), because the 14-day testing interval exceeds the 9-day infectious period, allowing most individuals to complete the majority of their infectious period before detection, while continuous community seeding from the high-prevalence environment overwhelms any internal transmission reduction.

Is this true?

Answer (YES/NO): NO